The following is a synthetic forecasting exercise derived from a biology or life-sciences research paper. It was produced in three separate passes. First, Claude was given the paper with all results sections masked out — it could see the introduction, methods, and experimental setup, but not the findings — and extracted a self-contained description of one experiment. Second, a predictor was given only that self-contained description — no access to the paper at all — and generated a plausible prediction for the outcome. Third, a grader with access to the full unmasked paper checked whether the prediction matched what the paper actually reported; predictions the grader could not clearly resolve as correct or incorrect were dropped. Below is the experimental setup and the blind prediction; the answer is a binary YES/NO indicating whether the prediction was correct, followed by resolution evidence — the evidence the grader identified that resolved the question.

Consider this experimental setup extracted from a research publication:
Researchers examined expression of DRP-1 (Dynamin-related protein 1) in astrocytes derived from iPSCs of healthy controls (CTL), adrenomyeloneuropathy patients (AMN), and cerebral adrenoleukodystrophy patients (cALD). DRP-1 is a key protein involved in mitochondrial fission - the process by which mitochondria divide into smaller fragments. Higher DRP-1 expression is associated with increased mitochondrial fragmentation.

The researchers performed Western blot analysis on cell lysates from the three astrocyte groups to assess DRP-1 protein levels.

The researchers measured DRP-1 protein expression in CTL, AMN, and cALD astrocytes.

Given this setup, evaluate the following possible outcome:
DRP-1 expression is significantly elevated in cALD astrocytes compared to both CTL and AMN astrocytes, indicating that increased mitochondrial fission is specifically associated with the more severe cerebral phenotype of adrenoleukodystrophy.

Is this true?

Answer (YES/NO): NO